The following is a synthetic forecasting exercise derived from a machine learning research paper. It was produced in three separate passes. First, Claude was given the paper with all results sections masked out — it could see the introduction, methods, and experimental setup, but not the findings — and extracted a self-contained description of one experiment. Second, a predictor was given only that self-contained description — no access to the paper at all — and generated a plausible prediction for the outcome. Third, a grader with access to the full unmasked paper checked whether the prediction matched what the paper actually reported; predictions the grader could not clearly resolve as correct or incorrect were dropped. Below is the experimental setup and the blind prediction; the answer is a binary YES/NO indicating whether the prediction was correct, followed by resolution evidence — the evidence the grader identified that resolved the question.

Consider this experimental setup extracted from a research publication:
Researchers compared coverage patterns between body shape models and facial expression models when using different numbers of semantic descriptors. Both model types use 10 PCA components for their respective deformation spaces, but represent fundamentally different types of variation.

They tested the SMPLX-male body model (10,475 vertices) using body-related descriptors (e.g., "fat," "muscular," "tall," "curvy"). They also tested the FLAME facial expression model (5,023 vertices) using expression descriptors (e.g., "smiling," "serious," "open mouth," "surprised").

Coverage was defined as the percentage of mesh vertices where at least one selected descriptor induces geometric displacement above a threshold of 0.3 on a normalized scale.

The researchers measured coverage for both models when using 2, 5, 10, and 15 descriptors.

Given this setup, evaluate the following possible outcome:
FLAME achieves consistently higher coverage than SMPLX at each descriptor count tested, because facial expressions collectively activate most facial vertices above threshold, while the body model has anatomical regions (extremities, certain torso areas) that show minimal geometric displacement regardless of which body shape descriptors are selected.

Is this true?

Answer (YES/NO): NO